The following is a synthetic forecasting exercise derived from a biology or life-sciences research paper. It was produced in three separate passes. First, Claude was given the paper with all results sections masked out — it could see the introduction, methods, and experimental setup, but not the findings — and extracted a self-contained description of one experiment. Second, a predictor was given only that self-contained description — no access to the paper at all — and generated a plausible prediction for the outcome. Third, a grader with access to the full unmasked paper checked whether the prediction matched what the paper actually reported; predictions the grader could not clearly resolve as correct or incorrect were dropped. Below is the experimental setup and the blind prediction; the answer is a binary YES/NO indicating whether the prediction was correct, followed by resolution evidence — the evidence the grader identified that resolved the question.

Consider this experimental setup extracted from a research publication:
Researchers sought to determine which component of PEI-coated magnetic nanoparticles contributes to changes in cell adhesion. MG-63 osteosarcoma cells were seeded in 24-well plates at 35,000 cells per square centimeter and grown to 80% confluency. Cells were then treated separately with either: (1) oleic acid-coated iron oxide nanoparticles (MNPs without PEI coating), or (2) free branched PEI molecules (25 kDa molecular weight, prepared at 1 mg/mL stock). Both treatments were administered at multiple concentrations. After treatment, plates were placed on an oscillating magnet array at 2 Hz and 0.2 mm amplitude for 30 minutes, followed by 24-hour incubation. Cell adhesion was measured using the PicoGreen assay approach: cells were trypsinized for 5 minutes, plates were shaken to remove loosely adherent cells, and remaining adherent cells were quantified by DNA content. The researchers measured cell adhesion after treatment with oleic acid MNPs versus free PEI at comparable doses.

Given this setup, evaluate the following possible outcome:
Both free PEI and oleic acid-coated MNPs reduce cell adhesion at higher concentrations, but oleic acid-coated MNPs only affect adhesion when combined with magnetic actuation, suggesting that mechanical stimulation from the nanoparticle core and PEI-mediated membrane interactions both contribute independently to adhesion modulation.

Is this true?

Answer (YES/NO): NO